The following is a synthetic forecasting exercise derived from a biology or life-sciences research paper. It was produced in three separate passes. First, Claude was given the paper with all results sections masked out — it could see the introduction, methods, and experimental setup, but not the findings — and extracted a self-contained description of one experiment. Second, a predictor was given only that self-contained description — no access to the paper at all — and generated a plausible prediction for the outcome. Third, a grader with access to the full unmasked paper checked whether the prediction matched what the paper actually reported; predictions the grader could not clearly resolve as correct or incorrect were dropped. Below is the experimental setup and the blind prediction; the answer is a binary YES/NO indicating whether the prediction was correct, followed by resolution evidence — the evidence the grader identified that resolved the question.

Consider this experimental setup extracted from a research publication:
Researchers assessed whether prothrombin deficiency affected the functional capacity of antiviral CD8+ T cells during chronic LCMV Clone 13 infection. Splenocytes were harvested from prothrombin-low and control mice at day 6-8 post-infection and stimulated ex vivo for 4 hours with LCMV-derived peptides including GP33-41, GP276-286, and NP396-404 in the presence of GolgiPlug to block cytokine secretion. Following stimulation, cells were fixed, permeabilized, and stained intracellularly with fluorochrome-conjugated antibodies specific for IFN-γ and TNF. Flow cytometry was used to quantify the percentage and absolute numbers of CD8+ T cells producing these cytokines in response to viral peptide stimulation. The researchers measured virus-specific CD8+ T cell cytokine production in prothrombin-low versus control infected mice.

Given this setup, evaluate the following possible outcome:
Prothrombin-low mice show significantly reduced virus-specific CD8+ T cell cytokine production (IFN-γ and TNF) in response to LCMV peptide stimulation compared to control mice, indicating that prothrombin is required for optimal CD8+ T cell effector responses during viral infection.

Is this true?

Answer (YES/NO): NO